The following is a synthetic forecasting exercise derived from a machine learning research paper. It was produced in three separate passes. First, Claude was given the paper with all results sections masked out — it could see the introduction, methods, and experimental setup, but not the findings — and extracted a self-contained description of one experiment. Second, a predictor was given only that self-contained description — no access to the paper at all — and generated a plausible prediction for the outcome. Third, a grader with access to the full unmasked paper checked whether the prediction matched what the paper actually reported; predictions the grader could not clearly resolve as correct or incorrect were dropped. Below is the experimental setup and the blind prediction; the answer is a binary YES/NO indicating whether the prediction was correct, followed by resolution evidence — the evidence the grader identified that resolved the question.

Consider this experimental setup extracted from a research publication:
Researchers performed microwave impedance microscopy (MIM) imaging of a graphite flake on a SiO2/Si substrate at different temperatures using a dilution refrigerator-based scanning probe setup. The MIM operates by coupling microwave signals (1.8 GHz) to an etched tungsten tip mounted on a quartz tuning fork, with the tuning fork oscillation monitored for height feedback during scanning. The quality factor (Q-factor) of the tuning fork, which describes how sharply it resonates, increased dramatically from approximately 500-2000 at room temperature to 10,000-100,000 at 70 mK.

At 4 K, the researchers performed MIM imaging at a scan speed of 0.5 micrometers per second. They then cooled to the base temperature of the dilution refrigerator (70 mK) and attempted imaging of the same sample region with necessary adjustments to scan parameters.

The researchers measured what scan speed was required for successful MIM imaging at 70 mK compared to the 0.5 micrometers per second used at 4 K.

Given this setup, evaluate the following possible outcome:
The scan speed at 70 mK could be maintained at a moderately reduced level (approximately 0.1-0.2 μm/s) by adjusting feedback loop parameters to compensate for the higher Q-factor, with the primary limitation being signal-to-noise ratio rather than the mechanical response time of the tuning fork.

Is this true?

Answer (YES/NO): YES